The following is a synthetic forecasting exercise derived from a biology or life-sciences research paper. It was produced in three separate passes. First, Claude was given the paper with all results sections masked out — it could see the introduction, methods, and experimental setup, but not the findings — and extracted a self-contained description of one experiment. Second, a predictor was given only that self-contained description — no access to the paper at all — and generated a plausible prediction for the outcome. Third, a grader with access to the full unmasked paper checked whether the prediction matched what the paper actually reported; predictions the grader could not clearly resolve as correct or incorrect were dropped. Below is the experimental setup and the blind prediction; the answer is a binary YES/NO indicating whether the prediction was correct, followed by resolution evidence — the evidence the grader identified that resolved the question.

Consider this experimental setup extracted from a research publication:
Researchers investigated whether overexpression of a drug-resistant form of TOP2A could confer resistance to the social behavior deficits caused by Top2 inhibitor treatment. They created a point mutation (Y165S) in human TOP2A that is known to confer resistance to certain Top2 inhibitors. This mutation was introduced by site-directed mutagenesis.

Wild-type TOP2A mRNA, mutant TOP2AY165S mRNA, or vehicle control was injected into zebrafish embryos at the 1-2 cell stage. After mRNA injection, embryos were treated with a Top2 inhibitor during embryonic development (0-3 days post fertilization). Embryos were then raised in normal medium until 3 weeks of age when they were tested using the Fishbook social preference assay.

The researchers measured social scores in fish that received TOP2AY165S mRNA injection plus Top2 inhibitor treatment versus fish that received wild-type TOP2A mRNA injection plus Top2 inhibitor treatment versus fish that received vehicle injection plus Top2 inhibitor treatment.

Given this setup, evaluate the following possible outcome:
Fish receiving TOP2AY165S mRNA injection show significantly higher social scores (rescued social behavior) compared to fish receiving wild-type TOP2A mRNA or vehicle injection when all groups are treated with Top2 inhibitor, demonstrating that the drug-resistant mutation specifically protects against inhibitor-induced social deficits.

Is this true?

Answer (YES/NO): NO